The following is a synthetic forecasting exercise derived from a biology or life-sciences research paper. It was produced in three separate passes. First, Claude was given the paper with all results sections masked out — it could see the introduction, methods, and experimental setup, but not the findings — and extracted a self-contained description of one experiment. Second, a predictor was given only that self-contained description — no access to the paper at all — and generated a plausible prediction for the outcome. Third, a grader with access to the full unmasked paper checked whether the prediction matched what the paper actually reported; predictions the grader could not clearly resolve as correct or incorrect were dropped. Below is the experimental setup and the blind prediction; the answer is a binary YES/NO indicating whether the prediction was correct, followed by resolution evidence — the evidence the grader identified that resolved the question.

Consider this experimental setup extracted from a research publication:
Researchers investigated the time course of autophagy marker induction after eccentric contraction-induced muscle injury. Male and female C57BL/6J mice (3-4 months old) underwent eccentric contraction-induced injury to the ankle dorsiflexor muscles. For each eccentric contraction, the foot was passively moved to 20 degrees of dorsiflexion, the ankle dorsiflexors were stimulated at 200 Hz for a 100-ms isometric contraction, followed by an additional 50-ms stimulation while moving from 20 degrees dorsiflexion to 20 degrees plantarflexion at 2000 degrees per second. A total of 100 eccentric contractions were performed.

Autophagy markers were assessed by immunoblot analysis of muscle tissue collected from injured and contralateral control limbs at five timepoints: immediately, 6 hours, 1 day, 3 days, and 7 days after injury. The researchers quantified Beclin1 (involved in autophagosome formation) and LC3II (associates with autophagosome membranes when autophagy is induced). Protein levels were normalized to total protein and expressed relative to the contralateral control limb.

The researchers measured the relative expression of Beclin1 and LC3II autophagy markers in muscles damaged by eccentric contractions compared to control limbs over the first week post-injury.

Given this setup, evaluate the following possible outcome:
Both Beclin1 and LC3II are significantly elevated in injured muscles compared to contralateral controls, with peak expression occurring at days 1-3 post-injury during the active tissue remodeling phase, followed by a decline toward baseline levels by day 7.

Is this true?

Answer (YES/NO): NO